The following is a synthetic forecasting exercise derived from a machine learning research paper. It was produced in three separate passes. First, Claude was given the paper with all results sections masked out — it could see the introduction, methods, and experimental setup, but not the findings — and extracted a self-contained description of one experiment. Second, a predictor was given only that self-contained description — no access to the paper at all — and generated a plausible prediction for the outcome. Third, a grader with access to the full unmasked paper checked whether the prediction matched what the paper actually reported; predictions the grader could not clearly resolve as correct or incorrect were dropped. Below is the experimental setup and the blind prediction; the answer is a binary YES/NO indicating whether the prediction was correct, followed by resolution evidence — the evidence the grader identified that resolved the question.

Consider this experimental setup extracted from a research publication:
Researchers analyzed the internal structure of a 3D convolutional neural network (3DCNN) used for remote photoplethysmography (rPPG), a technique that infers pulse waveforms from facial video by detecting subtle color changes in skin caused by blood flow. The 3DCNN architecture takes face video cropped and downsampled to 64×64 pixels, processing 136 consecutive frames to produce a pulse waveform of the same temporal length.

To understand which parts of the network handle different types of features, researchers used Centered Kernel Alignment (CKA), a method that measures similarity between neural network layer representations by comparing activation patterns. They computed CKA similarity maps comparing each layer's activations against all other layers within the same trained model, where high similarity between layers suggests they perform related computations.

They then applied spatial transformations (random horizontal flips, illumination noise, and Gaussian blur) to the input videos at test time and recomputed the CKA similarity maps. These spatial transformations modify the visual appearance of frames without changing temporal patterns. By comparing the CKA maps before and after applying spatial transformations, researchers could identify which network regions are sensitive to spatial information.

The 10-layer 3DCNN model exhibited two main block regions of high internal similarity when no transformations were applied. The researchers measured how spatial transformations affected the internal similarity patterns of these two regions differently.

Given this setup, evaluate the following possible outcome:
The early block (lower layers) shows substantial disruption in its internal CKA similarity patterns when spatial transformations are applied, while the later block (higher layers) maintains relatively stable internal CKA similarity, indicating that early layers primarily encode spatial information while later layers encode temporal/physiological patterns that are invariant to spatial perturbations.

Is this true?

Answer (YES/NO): YES